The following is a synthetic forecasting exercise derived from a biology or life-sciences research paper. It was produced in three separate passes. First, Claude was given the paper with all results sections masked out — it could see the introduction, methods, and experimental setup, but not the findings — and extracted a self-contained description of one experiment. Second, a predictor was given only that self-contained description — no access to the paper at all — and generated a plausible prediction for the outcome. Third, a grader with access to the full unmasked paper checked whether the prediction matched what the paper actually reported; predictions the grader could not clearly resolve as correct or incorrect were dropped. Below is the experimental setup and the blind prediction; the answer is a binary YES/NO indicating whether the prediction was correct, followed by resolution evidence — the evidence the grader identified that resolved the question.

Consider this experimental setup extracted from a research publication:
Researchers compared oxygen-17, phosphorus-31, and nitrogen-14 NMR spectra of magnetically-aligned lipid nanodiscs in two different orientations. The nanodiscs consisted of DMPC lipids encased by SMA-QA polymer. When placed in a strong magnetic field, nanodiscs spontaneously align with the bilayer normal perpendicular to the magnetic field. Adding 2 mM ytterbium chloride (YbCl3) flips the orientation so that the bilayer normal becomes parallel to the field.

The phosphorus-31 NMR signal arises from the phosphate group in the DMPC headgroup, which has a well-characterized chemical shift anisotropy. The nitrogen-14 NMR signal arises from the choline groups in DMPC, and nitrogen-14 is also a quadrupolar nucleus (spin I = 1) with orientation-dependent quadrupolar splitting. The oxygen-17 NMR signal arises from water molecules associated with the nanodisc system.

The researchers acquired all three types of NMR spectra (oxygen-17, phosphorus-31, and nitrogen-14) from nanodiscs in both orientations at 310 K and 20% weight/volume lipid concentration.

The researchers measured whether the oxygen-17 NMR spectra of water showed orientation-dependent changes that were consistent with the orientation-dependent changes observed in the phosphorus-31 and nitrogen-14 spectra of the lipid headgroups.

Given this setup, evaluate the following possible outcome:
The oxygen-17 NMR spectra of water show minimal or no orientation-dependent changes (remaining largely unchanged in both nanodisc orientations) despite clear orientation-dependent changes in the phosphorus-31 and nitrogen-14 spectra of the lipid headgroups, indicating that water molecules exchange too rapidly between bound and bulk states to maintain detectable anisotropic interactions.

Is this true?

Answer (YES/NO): NO